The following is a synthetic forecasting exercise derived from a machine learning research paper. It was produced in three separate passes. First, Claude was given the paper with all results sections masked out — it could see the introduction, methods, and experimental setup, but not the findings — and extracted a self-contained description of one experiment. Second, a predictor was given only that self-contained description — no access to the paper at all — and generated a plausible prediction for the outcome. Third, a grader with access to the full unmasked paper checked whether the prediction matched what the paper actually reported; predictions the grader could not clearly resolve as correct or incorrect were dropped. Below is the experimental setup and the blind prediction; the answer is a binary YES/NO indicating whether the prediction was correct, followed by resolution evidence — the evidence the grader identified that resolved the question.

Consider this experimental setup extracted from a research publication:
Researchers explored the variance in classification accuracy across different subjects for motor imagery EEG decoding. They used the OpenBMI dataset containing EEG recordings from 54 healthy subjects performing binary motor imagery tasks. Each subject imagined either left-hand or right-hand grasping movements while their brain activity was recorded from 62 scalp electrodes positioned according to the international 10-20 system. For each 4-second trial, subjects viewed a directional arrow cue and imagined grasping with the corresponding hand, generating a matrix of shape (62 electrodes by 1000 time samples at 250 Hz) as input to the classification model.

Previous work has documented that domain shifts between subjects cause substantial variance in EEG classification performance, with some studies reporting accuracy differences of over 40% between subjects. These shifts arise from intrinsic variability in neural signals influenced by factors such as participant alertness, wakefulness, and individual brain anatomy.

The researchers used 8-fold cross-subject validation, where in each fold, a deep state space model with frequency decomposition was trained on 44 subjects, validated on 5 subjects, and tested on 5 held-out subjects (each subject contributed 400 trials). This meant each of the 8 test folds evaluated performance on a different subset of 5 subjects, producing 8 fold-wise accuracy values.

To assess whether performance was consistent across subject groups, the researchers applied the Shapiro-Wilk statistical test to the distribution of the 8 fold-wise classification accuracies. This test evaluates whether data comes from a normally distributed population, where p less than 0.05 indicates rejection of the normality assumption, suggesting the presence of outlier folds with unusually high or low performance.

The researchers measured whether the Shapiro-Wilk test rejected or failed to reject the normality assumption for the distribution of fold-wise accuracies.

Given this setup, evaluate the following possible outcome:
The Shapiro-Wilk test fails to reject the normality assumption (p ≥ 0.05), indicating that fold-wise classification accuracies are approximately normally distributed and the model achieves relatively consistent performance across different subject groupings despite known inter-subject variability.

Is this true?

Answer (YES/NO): NO